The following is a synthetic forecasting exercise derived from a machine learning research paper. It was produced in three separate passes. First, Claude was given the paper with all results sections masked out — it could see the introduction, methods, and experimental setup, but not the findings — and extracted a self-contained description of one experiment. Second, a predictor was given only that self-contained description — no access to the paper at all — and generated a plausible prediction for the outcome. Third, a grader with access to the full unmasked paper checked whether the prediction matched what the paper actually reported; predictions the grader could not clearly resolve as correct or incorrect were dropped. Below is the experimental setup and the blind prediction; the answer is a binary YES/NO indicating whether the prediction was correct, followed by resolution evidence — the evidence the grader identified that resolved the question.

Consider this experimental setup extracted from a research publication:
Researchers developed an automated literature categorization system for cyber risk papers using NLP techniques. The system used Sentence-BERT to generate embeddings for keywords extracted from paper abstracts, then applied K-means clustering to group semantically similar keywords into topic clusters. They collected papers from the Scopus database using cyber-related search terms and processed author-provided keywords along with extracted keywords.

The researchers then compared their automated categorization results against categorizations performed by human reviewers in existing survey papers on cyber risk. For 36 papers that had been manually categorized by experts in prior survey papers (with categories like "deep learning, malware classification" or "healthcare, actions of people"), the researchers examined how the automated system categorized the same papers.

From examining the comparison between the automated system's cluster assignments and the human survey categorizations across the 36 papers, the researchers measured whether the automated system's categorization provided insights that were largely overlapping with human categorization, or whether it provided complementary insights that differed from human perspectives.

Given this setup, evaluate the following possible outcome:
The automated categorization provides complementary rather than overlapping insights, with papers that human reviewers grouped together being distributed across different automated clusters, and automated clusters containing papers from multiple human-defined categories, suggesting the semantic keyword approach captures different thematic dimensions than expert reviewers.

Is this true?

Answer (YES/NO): NO